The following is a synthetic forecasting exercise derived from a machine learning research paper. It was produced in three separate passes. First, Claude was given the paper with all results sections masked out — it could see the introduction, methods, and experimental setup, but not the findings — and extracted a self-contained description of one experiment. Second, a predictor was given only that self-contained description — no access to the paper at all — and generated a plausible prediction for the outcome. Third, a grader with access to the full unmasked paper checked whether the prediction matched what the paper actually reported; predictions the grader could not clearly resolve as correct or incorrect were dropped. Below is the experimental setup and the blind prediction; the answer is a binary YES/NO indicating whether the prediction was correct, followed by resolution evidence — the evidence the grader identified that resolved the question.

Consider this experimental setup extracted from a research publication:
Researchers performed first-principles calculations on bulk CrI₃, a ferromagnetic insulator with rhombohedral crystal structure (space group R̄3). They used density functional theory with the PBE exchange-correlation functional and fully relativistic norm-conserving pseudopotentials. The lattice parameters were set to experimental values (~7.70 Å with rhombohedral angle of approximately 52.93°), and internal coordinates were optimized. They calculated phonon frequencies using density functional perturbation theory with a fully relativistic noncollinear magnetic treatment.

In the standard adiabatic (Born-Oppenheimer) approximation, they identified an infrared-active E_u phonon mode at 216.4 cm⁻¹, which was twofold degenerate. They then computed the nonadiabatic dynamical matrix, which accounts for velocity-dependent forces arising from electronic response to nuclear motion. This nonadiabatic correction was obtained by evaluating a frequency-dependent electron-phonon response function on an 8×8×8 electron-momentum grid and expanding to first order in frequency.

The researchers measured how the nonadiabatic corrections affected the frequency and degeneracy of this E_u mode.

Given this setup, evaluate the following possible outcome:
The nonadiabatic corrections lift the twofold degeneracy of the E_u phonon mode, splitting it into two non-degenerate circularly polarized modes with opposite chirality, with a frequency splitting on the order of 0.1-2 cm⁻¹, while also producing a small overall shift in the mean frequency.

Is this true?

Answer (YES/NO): YES